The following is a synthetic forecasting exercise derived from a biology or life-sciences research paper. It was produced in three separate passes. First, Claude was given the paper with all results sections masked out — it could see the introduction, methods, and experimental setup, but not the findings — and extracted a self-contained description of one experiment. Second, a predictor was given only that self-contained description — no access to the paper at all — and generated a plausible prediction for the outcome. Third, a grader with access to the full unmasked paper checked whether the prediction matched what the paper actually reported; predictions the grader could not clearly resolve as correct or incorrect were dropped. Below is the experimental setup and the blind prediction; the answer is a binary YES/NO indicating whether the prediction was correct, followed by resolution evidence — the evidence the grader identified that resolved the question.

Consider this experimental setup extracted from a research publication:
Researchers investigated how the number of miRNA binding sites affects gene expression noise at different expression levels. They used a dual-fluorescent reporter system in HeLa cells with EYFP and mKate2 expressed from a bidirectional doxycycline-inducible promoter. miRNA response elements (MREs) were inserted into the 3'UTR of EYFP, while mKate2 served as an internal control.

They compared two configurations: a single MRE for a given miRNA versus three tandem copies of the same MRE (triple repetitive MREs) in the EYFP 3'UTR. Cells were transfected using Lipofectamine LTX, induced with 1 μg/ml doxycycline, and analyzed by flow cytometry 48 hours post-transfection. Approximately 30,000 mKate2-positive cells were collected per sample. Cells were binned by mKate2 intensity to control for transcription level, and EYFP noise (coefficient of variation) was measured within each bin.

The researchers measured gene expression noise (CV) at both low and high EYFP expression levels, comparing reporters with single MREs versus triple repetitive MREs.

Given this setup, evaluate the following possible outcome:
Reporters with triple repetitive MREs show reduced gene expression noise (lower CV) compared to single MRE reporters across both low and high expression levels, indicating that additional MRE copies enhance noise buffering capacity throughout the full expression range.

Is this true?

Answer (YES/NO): NO